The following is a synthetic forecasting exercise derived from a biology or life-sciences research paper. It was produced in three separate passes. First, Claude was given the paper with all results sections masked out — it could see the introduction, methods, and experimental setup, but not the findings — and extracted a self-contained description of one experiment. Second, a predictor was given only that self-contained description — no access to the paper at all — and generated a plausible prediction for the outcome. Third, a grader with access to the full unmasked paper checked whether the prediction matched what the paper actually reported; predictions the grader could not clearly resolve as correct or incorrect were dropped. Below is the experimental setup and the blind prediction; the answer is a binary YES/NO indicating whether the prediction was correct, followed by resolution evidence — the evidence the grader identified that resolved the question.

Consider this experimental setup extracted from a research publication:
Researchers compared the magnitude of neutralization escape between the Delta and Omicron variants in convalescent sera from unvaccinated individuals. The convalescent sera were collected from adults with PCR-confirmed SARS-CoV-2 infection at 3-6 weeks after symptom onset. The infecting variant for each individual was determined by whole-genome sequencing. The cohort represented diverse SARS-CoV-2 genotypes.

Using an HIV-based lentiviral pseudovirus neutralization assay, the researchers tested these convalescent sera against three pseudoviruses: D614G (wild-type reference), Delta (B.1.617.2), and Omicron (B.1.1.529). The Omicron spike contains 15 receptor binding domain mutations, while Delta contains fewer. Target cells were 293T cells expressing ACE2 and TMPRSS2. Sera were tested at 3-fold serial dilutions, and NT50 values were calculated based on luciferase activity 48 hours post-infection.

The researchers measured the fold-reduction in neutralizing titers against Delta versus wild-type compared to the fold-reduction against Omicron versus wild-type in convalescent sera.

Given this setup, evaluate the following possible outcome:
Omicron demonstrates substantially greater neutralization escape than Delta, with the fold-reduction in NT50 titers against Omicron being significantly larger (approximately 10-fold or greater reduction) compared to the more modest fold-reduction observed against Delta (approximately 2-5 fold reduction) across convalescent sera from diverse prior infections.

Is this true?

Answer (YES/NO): NO